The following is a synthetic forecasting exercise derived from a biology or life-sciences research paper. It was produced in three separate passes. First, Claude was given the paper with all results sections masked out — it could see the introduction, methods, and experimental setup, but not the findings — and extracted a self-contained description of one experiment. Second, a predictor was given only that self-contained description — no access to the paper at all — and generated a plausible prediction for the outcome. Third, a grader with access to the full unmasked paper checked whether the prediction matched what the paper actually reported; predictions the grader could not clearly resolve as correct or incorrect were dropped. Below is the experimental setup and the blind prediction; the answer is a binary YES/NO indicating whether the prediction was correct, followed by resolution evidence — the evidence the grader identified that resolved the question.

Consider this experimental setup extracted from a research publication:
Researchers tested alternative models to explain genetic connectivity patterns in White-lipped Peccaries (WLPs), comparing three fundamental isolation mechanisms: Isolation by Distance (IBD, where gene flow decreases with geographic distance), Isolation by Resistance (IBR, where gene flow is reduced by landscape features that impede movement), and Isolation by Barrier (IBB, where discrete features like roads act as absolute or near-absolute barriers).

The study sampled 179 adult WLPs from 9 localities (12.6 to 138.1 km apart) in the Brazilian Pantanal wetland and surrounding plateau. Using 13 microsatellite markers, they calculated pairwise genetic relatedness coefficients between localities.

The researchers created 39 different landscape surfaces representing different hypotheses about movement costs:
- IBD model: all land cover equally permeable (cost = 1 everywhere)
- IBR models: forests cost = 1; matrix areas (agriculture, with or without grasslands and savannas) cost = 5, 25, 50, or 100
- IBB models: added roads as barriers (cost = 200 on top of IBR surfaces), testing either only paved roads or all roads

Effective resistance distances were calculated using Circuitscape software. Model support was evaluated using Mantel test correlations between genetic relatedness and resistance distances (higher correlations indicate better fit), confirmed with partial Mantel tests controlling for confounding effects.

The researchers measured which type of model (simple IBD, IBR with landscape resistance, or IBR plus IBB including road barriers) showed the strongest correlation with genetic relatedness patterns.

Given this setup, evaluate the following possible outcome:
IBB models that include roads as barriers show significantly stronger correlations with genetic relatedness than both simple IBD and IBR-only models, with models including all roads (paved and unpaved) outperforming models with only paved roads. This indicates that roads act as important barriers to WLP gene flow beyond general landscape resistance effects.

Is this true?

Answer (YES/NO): YES